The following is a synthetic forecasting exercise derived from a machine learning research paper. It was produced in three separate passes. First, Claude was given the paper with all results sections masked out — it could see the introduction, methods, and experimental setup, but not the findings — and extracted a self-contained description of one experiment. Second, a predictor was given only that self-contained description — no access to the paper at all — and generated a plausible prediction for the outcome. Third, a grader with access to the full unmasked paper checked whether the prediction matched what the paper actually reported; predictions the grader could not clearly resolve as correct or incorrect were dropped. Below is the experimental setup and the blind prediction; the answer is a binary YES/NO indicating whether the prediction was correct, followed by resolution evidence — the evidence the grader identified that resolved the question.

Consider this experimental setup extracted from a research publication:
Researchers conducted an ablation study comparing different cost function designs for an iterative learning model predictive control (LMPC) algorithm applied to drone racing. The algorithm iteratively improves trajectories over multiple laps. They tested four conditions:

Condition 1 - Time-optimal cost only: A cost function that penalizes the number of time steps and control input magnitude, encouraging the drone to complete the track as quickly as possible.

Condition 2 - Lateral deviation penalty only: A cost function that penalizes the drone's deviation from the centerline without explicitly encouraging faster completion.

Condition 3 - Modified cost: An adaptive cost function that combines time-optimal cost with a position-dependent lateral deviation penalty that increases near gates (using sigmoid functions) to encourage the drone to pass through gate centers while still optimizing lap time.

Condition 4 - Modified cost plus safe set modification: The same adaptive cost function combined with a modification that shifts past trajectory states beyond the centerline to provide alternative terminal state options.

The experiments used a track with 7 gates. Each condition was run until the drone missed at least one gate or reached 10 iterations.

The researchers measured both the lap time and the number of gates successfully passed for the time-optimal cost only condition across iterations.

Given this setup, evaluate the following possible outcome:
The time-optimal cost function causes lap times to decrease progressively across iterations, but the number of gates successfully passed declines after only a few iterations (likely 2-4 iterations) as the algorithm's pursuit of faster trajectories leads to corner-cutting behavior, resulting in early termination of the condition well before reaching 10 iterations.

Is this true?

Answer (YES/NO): YES